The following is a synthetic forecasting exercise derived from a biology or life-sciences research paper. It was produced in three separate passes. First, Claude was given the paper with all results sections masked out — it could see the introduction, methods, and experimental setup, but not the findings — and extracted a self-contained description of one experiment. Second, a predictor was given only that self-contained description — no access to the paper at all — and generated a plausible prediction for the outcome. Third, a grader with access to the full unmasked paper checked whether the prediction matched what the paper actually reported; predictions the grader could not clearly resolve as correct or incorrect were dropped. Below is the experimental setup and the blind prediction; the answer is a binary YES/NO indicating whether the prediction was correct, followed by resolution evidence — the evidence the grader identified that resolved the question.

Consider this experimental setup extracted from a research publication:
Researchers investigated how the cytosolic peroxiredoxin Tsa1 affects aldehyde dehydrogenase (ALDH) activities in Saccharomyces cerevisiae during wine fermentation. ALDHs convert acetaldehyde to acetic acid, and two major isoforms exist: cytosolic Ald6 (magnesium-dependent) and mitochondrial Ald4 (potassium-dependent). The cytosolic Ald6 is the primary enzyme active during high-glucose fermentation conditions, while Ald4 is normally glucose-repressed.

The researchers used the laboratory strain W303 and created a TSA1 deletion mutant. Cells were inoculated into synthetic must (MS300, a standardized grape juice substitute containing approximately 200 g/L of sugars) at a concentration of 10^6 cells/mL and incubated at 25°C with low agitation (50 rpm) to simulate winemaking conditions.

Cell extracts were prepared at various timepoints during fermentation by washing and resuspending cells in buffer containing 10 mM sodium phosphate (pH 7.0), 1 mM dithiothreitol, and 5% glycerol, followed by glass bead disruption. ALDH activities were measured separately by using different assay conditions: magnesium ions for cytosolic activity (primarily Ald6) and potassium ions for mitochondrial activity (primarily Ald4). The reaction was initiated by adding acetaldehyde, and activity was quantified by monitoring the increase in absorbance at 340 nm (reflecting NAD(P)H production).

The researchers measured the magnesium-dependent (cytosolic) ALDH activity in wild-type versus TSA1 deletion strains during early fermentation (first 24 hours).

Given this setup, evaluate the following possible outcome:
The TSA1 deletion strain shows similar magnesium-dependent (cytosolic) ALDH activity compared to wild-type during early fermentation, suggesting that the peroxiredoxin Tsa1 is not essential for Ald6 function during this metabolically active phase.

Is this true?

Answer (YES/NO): NO